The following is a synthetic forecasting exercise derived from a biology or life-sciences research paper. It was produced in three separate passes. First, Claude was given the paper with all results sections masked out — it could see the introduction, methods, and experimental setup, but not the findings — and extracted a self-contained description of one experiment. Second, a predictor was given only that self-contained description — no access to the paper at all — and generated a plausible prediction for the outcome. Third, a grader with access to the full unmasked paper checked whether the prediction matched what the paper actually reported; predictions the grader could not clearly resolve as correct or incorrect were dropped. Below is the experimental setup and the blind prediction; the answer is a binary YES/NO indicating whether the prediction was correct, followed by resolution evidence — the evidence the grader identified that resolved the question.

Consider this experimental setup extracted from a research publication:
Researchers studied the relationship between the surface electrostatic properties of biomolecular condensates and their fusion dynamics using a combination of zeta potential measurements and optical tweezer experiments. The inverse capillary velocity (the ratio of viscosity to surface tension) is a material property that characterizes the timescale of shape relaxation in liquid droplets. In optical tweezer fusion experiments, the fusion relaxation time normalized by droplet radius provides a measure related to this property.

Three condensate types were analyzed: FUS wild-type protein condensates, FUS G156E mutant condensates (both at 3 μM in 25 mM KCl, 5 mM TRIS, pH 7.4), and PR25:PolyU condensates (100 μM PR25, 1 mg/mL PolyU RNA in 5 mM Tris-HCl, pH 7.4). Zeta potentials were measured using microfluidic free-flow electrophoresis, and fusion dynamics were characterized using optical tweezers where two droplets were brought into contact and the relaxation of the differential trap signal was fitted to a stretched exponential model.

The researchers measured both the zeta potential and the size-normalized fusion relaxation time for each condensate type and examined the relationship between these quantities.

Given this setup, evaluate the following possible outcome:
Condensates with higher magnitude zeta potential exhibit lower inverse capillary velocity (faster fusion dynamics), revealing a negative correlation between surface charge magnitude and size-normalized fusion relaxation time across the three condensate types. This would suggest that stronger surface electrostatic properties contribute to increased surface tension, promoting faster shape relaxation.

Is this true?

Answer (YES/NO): NO